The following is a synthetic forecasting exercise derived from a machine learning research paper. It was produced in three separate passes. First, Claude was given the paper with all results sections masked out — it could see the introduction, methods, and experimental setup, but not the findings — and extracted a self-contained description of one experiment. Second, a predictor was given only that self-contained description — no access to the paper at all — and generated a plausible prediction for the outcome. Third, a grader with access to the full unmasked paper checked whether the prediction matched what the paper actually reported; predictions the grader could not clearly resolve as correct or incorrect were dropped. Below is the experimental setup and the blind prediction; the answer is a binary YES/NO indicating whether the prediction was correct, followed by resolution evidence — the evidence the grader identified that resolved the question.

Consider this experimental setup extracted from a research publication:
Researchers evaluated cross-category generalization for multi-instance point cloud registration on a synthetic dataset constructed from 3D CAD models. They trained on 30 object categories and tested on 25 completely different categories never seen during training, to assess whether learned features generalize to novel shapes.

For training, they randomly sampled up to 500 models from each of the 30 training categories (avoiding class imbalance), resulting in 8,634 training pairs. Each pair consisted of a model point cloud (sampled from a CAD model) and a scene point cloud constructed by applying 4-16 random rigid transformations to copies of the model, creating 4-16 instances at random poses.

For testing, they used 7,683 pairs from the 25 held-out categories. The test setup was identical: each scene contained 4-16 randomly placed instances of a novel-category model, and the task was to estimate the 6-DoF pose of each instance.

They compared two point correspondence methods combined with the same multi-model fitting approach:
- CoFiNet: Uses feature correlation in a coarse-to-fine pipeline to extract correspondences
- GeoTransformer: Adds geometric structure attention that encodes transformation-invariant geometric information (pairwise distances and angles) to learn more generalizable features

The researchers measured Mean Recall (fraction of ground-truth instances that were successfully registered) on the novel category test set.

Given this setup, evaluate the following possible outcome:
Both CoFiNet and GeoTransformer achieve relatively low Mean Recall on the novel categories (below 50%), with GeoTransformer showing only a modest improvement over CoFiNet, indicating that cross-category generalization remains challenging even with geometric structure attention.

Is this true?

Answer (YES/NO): NO